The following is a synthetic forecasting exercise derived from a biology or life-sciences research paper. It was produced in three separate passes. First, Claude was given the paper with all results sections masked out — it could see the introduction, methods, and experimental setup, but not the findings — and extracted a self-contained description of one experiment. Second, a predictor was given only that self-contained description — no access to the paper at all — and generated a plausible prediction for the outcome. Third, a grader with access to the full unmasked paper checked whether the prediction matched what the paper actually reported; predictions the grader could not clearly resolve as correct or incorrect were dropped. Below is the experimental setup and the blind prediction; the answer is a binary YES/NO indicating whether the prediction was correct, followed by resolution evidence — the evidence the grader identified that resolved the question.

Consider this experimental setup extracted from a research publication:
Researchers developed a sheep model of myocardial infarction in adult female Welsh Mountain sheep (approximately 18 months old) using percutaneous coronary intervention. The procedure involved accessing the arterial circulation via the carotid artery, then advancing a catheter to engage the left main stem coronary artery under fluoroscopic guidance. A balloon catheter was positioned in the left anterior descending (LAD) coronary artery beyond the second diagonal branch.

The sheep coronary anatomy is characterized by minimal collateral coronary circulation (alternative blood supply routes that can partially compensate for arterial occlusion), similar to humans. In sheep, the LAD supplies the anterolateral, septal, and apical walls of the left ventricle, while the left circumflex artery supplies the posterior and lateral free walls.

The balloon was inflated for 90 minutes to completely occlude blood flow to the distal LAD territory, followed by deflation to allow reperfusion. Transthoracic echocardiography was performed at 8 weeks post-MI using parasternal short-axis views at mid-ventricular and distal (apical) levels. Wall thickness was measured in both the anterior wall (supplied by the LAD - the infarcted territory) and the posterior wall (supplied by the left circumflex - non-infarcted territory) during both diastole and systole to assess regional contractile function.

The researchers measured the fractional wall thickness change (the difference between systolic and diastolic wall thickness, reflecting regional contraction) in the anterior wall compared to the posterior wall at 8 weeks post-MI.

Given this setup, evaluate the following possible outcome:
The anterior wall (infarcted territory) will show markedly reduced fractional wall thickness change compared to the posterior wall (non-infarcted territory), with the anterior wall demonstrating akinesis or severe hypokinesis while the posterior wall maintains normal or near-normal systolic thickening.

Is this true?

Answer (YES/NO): NO